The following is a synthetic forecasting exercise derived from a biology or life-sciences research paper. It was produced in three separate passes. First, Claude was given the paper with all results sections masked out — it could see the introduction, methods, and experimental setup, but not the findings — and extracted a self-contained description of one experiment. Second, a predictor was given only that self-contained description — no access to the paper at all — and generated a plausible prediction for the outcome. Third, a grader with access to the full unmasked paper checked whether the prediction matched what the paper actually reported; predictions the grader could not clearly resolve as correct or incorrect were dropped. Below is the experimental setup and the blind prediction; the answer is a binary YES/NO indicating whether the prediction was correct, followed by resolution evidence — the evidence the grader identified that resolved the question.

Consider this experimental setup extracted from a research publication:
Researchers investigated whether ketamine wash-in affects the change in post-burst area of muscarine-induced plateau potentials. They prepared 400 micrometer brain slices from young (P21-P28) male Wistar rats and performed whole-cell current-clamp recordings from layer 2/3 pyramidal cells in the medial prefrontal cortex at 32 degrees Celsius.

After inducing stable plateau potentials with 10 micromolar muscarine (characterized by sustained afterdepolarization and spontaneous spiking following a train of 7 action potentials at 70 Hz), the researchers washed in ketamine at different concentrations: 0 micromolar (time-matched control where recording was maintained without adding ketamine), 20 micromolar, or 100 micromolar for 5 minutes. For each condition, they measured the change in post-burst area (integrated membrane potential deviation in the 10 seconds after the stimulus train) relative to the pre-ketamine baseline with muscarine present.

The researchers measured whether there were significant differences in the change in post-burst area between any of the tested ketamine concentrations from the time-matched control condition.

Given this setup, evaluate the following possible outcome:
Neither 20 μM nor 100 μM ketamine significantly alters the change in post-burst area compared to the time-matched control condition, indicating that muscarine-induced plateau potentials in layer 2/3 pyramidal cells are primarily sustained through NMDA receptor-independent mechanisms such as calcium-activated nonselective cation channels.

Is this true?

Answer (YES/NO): NO